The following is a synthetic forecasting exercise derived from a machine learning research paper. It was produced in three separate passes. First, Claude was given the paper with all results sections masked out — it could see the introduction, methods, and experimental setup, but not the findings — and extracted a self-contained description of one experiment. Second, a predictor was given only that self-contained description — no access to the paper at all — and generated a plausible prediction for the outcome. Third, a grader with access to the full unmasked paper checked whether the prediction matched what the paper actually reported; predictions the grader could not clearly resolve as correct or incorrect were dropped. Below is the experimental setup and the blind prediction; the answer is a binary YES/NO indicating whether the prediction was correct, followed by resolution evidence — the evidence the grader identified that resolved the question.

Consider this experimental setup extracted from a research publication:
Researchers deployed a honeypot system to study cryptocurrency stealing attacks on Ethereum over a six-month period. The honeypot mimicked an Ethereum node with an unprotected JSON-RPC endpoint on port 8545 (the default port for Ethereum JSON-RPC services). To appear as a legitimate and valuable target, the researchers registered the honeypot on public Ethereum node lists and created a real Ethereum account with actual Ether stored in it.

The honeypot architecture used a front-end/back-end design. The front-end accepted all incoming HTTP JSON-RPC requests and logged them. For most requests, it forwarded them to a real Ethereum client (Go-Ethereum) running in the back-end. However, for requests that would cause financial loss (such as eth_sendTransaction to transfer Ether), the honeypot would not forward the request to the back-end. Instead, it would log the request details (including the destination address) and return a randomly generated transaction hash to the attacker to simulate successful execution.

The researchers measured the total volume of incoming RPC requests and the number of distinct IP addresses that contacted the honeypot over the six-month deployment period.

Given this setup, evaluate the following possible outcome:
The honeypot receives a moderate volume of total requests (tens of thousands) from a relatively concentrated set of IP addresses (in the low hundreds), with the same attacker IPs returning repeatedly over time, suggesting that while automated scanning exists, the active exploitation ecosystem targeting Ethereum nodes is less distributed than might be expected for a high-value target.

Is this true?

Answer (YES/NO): NO